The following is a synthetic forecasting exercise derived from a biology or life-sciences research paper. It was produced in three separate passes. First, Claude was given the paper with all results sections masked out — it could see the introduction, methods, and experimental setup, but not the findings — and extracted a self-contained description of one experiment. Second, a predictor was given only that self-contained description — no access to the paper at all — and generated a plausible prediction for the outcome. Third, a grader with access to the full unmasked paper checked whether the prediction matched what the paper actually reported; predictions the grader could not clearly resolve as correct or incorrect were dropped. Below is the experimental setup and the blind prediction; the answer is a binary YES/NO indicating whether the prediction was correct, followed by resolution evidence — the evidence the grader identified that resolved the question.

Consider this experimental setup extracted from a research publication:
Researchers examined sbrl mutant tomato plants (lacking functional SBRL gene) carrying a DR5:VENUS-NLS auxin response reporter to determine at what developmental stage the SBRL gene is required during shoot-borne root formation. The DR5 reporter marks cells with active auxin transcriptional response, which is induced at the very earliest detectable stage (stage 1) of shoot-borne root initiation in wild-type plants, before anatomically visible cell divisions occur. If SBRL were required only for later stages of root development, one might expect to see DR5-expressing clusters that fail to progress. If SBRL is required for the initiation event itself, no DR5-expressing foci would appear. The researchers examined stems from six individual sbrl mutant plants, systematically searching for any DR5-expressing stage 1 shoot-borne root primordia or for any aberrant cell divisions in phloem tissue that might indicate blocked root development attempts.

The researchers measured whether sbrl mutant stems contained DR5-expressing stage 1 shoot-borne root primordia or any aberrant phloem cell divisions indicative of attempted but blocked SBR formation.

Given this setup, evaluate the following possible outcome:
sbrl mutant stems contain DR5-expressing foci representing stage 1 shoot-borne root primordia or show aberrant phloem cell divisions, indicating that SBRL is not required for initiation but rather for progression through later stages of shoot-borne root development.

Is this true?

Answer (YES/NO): NO